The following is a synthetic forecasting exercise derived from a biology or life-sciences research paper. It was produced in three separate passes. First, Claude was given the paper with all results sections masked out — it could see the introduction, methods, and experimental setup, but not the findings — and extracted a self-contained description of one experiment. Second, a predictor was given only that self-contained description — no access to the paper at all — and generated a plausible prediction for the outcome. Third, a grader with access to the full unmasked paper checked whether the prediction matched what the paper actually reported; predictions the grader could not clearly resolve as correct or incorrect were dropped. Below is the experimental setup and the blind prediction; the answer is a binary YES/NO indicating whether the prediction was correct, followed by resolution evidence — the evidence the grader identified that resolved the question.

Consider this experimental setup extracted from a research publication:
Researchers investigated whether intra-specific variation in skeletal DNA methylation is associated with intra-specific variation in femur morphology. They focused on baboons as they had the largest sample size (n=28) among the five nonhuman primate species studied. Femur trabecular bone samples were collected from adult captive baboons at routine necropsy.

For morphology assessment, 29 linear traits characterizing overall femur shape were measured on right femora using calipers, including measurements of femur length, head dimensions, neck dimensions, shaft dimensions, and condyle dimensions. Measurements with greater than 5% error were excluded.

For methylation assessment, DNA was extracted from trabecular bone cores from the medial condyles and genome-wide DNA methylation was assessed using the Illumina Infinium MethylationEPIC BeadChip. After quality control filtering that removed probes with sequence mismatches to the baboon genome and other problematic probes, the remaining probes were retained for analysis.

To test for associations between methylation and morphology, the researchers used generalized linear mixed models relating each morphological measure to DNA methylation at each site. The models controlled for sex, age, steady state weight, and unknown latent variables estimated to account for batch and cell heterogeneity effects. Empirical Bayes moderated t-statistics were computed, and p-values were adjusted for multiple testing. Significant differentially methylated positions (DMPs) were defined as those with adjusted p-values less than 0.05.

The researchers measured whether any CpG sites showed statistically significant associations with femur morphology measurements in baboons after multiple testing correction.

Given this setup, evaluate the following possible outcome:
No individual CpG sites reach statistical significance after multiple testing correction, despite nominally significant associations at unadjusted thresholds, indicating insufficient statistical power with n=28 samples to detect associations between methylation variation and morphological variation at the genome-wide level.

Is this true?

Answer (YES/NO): NO